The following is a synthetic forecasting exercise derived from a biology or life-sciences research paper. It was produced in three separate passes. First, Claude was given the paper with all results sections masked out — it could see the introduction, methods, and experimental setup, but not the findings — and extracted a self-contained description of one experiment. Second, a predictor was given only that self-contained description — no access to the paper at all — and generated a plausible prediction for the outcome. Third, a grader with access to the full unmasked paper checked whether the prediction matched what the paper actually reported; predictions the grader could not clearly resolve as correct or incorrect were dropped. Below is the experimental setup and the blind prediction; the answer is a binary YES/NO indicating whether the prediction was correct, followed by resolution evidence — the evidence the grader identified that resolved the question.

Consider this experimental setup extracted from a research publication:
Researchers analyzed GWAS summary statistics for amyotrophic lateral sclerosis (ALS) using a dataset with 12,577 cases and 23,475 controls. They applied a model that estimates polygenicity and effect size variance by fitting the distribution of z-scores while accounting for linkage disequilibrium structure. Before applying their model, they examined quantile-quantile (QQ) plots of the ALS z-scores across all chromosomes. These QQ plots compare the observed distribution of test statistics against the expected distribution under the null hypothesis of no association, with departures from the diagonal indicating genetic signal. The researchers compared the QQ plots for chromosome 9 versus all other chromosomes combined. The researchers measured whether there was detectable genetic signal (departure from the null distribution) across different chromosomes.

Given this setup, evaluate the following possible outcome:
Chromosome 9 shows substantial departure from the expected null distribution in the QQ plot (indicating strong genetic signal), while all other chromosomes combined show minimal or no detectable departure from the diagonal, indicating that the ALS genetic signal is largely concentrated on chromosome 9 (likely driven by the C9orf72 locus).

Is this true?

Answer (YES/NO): YES